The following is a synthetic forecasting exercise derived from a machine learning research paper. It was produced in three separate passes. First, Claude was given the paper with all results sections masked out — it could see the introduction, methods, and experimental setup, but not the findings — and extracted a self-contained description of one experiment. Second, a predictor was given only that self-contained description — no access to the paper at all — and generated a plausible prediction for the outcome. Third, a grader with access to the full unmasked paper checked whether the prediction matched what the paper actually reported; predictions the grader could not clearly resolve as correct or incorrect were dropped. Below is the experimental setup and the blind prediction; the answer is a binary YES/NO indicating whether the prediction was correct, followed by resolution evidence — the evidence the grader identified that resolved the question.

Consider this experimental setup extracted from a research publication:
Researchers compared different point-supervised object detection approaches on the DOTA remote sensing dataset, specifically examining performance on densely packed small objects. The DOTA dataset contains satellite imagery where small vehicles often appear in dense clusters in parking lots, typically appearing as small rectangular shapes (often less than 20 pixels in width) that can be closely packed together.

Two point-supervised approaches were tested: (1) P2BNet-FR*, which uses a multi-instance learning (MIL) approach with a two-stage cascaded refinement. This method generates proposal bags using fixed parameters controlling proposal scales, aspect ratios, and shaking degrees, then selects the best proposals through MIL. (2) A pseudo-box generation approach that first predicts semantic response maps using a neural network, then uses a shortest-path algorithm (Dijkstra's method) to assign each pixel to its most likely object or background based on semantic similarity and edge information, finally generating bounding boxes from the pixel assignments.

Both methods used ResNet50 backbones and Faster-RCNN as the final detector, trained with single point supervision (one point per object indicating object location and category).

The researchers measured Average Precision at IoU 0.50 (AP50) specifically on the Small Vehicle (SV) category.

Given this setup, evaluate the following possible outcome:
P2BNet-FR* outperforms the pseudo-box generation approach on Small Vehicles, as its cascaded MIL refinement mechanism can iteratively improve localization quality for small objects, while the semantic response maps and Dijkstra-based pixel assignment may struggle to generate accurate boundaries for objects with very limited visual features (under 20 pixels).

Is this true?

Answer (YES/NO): YES